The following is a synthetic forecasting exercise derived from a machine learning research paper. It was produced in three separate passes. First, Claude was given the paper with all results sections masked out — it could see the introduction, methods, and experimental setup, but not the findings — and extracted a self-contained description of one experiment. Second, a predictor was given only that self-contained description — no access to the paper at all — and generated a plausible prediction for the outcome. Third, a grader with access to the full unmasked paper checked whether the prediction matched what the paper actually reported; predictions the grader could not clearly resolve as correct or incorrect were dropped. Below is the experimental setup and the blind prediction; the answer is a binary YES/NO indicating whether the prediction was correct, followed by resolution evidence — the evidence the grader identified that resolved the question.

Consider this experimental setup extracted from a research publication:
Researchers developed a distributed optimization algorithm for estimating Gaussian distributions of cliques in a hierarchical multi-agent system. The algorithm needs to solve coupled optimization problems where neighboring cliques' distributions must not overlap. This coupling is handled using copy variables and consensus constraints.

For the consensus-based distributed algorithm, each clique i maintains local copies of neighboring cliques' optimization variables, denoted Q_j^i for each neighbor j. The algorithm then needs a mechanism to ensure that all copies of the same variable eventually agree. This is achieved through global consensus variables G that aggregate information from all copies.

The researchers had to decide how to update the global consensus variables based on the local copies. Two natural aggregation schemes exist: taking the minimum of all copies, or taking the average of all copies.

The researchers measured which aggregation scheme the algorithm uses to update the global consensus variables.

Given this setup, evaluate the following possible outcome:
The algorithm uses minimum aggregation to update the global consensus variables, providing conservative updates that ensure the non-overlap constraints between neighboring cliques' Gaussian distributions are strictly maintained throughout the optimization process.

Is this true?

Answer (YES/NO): NO